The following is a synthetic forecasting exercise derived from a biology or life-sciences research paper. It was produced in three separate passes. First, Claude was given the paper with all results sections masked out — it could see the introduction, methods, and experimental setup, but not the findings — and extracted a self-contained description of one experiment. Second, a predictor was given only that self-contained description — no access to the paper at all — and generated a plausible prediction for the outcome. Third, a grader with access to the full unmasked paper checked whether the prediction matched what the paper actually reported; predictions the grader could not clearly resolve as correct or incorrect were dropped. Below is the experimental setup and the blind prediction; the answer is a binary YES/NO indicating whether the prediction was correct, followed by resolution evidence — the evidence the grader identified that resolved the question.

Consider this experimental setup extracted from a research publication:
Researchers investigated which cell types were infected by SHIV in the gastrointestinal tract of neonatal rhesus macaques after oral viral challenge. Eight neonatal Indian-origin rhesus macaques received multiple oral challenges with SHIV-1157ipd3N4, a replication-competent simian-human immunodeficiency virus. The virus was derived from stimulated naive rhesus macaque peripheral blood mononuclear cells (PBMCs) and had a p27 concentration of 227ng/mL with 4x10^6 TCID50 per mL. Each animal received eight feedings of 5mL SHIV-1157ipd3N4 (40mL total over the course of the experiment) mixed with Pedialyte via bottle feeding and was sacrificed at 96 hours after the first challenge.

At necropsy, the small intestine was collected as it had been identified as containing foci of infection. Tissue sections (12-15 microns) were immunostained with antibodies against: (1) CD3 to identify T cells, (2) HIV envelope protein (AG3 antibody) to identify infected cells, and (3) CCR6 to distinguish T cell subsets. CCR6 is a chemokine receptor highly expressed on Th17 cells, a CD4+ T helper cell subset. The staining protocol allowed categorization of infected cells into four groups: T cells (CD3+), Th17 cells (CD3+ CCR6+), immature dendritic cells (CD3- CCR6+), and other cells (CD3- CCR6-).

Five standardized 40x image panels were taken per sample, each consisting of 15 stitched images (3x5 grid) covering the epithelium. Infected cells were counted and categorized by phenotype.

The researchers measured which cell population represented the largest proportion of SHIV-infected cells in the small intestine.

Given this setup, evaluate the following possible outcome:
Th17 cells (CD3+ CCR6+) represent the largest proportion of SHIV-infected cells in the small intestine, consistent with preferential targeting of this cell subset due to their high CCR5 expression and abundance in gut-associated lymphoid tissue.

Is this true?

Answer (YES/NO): NO